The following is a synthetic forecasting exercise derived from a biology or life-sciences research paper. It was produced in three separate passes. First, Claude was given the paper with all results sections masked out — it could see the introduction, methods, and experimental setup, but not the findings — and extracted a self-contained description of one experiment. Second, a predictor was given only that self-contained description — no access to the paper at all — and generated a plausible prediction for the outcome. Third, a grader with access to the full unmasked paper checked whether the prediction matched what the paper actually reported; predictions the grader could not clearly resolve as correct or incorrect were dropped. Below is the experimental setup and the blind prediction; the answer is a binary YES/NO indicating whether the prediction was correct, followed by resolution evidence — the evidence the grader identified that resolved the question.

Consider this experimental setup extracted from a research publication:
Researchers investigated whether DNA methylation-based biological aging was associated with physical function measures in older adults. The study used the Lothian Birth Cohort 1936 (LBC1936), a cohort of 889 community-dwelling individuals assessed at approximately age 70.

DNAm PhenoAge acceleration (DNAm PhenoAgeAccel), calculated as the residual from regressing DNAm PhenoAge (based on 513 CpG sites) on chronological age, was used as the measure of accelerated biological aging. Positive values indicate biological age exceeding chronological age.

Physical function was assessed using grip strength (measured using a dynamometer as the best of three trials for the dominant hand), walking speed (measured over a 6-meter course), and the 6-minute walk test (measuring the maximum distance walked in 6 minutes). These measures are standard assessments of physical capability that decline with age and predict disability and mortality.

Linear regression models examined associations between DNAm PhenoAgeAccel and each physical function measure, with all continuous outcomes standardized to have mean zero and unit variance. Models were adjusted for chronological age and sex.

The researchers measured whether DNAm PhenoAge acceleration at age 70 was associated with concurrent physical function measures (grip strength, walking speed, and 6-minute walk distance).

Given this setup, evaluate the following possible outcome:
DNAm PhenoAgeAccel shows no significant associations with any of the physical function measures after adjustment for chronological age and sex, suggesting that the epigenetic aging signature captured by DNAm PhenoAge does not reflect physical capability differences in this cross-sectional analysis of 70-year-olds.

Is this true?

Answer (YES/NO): NO